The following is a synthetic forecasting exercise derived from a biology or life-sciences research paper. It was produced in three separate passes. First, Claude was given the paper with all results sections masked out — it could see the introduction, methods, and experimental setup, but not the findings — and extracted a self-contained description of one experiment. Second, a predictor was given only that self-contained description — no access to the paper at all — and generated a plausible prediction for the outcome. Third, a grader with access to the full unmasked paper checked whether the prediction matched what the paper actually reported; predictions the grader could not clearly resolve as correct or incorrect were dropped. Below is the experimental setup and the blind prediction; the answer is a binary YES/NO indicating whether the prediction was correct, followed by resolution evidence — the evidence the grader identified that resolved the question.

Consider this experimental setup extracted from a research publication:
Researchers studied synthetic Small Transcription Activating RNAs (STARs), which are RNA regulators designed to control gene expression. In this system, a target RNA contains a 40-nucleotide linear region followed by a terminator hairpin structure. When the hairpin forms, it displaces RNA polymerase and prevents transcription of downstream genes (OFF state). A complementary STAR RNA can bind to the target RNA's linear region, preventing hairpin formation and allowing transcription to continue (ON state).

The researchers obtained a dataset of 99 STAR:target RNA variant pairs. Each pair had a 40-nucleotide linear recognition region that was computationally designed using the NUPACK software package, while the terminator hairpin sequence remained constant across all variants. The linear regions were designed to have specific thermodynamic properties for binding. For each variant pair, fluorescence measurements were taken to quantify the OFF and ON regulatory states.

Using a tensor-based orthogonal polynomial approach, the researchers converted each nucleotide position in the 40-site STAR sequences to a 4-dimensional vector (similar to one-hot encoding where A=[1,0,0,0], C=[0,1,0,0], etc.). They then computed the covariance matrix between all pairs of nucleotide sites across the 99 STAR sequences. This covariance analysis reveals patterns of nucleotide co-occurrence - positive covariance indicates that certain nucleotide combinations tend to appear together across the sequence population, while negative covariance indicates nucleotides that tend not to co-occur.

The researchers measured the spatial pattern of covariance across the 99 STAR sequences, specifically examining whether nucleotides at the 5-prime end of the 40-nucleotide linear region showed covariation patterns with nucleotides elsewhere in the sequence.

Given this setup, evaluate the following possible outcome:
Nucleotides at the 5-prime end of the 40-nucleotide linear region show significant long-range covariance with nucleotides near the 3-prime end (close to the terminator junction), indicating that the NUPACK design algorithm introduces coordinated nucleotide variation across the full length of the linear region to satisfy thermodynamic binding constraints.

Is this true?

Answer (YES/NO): NO